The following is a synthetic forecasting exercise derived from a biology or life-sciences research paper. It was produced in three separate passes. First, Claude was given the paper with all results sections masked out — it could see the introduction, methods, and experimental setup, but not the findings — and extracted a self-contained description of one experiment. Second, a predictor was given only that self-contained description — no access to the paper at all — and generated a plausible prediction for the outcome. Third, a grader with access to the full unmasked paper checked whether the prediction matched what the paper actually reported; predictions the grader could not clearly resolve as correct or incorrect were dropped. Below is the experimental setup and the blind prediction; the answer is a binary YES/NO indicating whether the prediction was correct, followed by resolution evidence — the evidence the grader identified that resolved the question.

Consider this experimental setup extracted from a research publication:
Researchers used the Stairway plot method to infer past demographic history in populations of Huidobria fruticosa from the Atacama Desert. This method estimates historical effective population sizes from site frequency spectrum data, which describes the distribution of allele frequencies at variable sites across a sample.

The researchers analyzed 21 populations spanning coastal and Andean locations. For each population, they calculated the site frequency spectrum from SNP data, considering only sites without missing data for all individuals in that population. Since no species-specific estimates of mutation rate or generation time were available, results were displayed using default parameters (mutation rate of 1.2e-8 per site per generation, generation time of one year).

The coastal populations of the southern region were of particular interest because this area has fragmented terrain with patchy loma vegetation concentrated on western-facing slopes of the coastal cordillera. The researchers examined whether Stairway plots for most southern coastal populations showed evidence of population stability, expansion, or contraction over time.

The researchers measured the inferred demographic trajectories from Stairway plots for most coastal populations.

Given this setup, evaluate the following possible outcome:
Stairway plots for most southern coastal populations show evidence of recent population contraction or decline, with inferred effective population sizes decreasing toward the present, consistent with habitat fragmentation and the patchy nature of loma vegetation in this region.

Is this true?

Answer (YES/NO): YES